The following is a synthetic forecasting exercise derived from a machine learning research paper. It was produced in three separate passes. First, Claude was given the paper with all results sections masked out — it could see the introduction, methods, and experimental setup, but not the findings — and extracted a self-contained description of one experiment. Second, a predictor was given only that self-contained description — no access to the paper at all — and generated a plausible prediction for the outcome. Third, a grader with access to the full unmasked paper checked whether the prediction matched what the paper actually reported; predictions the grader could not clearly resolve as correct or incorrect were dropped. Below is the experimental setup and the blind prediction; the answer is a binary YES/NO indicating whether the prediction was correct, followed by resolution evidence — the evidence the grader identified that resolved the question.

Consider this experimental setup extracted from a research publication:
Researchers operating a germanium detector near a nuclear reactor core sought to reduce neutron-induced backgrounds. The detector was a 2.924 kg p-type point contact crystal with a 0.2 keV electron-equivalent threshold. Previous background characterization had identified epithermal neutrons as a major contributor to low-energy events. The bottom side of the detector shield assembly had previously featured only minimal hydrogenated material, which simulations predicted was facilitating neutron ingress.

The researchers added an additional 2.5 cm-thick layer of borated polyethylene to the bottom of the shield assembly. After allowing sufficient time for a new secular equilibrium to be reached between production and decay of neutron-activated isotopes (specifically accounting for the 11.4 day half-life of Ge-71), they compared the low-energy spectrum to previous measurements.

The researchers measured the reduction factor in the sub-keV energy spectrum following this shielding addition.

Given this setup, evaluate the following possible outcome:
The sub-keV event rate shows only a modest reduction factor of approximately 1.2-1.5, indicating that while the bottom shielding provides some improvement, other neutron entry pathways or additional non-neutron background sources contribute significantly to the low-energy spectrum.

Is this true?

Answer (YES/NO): NO